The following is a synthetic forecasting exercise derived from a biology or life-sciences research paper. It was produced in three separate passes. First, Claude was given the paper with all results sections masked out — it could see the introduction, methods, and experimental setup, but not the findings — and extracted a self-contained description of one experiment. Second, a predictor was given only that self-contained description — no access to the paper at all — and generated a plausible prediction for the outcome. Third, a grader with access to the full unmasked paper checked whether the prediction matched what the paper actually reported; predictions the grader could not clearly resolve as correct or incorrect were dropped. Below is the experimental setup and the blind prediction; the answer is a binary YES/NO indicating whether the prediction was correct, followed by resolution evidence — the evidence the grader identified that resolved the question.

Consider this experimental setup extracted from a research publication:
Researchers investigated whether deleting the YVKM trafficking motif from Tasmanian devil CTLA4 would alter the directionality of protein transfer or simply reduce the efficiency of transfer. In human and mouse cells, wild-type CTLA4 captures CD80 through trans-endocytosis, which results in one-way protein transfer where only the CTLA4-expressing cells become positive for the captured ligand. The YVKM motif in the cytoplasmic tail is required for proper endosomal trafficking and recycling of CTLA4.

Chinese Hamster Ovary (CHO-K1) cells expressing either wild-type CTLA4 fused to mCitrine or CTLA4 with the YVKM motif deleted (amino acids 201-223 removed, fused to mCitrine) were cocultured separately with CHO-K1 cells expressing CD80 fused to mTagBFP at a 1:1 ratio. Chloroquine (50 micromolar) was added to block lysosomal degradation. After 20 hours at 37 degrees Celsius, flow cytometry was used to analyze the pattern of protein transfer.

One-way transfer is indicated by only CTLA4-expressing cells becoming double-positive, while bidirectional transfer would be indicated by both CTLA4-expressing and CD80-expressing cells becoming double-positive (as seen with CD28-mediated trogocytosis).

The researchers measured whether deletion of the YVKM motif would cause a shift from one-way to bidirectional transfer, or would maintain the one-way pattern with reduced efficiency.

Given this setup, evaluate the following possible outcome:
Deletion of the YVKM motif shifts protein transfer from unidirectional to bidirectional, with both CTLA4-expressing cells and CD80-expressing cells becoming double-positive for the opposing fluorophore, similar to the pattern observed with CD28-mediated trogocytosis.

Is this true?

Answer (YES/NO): YES